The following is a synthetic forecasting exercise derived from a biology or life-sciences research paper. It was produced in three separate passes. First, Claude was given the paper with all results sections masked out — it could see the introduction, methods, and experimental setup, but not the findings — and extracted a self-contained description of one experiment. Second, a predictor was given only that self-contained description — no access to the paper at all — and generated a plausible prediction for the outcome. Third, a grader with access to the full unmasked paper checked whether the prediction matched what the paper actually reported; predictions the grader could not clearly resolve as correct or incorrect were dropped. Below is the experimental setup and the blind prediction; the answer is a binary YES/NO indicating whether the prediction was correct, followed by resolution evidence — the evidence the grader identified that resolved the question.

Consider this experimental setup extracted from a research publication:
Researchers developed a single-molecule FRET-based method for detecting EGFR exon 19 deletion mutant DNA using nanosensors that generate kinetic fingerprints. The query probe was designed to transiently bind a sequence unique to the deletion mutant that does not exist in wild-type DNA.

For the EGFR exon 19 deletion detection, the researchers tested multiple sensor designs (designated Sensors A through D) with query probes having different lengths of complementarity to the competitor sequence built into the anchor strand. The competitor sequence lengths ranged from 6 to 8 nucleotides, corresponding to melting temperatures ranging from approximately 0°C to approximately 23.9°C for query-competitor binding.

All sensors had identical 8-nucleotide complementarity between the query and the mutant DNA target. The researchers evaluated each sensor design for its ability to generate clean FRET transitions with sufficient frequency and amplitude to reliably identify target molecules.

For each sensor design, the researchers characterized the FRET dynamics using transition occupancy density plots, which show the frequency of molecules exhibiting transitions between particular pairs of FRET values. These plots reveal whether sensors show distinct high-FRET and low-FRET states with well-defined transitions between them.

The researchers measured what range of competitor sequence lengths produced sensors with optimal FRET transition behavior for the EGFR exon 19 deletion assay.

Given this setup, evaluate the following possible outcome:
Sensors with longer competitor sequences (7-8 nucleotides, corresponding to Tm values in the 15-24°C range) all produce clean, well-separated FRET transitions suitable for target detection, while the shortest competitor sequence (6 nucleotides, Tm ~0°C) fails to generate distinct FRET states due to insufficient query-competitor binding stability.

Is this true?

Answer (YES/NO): NO